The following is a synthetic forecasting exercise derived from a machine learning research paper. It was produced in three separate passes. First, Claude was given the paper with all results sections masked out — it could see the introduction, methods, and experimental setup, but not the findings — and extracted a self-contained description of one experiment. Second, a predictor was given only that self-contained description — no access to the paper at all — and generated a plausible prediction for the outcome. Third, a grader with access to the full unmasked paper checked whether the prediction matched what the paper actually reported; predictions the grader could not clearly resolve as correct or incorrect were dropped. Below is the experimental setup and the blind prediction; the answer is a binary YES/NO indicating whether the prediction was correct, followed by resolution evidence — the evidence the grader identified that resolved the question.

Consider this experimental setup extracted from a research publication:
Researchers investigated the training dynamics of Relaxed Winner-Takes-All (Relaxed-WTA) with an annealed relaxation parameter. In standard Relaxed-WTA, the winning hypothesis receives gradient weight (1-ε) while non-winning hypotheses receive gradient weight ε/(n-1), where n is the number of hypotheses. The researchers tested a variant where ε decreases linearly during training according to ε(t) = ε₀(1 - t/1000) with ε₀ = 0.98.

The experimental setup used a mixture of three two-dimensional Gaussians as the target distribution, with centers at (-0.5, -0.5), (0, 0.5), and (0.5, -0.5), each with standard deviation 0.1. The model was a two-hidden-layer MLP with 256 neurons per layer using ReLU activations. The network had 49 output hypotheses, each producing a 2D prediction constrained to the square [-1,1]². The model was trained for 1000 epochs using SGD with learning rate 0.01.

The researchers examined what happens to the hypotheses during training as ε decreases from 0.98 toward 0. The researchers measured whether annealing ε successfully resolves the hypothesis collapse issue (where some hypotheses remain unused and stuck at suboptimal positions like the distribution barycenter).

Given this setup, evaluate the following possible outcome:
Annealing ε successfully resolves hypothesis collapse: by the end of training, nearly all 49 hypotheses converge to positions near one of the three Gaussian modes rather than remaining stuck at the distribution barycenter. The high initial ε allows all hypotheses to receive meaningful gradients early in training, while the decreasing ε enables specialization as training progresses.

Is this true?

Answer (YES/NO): NO